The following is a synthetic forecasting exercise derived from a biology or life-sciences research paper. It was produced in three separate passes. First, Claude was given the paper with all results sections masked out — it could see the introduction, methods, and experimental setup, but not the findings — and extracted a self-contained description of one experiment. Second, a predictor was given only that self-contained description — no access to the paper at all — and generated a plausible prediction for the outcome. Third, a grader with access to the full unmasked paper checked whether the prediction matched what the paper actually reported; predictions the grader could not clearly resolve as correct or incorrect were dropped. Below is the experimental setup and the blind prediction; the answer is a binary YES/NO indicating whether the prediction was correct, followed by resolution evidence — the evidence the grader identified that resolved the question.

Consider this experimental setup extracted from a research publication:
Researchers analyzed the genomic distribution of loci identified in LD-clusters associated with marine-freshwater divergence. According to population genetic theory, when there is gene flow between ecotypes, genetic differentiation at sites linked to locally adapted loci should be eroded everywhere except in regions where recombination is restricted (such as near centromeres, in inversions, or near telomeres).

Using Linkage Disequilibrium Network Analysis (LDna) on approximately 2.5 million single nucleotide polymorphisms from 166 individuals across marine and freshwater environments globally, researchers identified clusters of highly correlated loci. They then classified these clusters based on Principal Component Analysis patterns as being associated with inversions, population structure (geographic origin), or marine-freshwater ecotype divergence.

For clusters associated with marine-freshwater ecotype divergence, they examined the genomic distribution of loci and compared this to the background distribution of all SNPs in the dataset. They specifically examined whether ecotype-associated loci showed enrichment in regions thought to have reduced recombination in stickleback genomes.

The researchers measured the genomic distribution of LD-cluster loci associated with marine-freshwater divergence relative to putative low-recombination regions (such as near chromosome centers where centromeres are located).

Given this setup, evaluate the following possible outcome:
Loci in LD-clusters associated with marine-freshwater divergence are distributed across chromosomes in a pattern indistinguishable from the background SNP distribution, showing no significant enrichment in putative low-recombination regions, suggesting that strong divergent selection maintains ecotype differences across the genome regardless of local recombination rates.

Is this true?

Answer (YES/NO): NO